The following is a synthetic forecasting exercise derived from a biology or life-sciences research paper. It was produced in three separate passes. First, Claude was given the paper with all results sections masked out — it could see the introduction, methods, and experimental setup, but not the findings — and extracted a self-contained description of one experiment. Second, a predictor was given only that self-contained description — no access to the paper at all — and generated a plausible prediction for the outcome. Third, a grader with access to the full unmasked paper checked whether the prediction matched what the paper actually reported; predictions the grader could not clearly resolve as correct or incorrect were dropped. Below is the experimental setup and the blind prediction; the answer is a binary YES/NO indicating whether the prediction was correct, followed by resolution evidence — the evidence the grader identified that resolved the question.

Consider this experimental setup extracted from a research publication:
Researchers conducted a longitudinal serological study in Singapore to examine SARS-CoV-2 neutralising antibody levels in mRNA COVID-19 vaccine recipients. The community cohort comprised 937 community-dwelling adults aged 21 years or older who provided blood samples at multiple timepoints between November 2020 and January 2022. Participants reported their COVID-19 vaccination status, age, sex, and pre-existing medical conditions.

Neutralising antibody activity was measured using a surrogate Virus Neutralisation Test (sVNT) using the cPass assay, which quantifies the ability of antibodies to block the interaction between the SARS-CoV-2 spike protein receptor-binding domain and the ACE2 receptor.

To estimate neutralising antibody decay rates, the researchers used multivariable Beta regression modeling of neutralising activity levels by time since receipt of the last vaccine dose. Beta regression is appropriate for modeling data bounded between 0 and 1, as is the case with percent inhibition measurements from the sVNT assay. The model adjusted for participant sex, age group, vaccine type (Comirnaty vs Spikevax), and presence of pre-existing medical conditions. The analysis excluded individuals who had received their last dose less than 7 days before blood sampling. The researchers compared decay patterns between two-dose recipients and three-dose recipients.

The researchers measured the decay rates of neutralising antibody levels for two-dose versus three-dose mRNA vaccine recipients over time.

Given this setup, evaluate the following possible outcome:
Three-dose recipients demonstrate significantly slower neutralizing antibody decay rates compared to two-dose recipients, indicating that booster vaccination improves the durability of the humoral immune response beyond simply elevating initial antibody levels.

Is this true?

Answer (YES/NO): YES